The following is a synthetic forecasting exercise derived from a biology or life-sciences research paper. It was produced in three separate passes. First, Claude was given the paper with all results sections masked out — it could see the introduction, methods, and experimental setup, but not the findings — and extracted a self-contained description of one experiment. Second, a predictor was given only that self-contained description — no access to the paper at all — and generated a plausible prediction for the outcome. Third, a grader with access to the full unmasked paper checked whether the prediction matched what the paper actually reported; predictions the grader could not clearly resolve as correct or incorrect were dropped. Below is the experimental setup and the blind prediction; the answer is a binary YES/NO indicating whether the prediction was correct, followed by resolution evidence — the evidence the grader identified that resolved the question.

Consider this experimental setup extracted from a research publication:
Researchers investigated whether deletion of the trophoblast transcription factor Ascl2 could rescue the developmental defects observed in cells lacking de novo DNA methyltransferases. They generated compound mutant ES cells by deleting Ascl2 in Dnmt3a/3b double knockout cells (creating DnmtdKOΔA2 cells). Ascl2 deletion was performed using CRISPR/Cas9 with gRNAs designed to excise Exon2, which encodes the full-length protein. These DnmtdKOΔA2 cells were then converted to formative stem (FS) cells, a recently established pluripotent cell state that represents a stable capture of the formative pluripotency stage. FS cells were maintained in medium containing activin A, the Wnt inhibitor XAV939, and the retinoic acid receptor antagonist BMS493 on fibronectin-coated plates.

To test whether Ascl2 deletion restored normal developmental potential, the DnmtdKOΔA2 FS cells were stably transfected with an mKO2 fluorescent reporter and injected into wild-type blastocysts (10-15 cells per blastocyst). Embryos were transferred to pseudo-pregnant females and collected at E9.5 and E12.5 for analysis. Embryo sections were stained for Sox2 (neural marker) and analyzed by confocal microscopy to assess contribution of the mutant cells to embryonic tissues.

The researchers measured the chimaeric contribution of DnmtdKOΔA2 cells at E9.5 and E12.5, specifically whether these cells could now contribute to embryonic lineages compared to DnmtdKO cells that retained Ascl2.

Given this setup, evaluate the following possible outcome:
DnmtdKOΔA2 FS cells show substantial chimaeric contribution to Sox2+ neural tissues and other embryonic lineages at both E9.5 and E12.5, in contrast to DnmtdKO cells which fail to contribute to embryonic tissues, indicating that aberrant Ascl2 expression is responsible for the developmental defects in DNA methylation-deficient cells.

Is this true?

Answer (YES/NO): NO